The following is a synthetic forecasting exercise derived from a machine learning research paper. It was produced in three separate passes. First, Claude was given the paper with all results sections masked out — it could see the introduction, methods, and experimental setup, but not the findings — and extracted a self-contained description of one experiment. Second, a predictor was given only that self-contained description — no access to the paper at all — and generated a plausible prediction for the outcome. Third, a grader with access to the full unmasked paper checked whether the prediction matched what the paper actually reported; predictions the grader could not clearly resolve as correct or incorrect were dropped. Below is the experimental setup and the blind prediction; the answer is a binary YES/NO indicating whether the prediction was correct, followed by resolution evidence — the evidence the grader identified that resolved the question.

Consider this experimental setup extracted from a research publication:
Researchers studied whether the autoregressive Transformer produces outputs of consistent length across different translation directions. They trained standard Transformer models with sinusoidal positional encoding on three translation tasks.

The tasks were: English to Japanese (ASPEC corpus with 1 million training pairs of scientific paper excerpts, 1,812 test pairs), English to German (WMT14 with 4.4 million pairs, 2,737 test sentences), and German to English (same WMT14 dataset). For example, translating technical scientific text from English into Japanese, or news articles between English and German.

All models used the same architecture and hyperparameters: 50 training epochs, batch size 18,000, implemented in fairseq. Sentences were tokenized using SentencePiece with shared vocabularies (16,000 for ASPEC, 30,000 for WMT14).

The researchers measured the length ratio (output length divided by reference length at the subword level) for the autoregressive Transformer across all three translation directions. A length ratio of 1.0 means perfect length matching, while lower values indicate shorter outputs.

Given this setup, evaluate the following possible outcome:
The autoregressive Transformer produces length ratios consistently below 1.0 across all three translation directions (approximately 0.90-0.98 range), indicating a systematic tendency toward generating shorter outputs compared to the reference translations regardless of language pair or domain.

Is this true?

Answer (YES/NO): YES